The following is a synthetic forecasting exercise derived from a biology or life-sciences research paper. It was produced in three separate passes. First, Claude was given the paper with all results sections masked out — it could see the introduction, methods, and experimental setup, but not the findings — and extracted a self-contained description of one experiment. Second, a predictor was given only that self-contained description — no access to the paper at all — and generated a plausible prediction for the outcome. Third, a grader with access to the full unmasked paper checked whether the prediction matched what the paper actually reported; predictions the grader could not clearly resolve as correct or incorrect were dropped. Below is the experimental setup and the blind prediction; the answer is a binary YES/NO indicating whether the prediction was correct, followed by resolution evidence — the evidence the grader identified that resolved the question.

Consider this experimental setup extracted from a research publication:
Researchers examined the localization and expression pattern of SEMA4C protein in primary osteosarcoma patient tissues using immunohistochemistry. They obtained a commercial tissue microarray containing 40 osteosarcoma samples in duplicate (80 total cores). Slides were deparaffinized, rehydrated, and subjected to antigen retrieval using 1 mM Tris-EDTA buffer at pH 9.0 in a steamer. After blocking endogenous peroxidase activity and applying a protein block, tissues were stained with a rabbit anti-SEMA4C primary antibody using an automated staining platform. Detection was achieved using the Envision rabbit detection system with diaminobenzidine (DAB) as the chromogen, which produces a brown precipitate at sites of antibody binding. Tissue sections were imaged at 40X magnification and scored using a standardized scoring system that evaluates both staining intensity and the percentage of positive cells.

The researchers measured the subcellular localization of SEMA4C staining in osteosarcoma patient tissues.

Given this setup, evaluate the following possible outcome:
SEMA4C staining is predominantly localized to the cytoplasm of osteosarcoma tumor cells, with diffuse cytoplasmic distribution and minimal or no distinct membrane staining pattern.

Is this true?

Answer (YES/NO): NO